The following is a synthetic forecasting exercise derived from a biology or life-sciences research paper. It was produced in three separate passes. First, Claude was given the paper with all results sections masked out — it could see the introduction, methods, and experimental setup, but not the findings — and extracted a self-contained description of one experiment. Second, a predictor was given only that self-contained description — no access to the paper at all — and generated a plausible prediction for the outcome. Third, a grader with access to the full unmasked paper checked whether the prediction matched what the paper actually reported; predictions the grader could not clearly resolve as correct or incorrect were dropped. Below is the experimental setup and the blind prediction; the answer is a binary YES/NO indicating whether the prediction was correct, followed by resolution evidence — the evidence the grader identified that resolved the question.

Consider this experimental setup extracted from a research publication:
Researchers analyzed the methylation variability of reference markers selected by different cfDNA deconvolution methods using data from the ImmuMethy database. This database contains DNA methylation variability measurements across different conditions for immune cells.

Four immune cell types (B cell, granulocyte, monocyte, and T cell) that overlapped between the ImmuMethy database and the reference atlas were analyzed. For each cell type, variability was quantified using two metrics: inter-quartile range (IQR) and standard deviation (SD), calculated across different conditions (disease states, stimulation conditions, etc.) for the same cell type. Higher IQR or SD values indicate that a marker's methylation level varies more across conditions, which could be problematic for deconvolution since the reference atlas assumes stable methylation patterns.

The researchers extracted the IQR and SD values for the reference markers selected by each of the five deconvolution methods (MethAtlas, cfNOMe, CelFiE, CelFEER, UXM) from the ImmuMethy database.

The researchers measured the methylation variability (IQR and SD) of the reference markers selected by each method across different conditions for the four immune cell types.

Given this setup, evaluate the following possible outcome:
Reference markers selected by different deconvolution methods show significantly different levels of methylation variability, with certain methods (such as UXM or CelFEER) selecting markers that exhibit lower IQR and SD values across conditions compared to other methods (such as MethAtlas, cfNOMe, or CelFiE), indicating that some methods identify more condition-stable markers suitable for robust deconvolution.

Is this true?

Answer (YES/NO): NO